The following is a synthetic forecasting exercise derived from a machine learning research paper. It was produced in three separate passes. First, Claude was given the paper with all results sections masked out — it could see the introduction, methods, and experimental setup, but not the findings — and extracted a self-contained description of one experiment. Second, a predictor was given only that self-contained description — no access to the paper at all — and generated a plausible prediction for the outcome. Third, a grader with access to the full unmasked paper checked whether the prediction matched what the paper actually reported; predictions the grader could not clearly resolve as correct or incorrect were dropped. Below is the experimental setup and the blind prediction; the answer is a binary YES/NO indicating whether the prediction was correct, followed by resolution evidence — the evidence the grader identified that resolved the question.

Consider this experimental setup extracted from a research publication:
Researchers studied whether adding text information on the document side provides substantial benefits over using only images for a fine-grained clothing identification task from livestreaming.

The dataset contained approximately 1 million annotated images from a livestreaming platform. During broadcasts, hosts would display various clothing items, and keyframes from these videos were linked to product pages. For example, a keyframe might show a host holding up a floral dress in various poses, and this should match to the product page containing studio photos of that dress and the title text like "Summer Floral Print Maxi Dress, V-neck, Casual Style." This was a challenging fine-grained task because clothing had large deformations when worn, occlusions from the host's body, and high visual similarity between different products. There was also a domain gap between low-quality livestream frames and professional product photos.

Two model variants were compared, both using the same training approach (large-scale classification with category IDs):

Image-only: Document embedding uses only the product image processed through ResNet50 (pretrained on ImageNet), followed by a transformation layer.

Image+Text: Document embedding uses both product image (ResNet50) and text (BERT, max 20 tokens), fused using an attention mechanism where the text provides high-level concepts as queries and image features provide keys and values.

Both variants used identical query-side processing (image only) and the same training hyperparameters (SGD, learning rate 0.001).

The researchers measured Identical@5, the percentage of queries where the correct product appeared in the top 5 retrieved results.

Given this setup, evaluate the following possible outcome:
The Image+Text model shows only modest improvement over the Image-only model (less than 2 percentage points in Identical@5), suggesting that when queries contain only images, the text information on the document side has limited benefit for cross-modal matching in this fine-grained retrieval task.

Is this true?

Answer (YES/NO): YES